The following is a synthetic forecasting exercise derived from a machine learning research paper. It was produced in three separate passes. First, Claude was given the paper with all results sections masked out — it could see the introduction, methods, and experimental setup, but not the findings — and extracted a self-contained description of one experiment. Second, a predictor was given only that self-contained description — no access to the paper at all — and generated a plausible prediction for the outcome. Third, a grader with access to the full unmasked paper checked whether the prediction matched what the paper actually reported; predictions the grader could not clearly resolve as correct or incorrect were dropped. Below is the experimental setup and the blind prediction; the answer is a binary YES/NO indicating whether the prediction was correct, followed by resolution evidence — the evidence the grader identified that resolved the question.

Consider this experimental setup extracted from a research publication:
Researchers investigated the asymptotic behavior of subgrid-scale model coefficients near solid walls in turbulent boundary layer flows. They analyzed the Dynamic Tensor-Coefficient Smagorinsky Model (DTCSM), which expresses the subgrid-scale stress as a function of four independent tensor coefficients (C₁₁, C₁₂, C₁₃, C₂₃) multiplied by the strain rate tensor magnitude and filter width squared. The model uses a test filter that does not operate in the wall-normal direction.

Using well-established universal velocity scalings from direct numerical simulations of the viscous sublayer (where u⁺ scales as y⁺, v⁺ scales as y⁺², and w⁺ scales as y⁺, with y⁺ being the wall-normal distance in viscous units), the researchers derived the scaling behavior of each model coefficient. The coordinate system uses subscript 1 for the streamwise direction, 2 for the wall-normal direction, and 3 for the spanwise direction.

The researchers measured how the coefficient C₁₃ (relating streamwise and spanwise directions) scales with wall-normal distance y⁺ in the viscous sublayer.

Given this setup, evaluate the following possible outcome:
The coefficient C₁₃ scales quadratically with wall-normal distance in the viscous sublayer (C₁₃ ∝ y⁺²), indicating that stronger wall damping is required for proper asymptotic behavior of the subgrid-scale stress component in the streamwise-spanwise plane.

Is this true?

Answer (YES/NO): NO